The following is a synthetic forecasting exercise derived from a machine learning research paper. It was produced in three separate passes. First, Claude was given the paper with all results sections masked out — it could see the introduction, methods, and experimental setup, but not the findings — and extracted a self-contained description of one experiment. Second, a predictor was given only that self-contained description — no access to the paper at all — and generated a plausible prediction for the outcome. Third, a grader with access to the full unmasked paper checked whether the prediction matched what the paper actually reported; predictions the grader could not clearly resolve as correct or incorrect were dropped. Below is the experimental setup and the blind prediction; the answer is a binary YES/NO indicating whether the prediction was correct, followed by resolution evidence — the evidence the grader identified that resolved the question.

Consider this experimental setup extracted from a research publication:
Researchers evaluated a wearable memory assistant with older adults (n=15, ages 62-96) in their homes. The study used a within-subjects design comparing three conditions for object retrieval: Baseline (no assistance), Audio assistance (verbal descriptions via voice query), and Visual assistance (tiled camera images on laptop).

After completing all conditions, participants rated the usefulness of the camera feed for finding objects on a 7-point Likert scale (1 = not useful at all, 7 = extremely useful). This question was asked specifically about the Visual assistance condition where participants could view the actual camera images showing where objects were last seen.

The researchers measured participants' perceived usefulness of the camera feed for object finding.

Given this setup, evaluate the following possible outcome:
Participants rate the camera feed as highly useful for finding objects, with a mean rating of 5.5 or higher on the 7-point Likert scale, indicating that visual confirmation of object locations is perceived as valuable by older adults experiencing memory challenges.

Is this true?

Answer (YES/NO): YES